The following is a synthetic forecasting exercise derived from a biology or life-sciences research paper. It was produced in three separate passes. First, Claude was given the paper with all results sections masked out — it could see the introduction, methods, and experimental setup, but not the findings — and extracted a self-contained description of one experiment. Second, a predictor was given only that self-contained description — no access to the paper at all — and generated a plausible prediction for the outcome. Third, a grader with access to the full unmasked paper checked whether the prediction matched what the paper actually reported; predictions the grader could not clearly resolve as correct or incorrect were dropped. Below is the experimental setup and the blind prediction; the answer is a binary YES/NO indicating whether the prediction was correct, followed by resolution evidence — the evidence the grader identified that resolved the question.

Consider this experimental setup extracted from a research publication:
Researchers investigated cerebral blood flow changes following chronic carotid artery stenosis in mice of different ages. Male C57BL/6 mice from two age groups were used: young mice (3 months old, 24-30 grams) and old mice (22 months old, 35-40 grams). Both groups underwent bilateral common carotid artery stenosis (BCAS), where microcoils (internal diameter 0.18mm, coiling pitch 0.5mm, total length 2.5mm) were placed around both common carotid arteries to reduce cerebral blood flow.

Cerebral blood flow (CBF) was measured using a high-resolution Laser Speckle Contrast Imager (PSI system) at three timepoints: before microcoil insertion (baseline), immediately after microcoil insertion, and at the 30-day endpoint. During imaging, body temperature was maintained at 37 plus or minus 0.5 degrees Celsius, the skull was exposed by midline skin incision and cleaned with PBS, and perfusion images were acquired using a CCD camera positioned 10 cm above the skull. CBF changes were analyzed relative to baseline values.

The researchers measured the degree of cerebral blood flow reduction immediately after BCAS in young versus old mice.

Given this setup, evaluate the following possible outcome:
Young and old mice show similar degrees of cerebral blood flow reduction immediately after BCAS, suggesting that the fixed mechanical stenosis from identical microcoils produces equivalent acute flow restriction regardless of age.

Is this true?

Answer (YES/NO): YES